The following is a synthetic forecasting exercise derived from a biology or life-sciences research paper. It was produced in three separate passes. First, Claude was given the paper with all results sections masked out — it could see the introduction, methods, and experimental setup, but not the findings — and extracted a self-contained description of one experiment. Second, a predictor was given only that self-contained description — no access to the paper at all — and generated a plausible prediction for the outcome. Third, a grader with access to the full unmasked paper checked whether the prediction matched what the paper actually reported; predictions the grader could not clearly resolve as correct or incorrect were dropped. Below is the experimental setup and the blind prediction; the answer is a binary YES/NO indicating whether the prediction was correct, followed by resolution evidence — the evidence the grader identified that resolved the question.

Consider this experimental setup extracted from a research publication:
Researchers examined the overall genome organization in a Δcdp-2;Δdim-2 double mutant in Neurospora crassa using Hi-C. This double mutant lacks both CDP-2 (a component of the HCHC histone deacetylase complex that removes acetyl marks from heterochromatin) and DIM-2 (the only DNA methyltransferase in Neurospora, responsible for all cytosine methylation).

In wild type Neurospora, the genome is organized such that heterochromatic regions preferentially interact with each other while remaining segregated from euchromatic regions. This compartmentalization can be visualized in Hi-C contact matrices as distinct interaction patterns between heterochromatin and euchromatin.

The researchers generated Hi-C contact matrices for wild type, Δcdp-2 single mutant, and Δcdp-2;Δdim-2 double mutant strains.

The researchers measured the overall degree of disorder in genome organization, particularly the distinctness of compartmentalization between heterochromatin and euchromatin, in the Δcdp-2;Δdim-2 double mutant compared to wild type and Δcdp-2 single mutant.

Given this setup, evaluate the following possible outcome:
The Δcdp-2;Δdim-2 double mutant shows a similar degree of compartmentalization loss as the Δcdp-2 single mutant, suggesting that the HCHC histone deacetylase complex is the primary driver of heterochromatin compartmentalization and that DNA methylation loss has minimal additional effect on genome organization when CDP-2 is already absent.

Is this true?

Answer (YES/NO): NO